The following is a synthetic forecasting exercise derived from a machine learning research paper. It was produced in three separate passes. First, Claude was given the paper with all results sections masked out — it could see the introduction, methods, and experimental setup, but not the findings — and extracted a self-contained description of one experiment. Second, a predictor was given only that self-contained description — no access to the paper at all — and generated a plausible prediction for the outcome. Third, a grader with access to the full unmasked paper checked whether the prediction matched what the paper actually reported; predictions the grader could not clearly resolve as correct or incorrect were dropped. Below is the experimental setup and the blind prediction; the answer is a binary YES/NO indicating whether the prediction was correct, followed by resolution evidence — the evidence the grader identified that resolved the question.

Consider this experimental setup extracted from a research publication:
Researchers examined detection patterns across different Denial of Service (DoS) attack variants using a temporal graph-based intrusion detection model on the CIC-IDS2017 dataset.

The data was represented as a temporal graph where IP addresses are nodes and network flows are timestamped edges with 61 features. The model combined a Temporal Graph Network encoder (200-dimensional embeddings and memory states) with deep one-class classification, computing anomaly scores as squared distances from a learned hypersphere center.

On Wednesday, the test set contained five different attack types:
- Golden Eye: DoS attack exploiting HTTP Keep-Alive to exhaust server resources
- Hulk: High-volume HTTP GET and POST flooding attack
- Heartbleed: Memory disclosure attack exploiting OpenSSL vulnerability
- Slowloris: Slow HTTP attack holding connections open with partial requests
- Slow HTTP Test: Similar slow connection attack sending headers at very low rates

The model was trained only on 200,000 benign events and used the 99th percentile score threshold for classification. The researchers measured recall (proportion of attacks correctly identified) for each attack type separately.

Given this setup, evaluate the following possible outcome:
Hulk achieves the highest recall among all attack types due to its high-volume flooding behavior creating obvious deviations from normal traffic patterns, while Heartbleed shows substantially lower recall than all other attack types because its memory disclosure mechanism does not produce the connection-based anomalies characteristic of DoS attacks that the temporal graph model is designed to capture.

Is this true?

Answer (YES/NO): NO